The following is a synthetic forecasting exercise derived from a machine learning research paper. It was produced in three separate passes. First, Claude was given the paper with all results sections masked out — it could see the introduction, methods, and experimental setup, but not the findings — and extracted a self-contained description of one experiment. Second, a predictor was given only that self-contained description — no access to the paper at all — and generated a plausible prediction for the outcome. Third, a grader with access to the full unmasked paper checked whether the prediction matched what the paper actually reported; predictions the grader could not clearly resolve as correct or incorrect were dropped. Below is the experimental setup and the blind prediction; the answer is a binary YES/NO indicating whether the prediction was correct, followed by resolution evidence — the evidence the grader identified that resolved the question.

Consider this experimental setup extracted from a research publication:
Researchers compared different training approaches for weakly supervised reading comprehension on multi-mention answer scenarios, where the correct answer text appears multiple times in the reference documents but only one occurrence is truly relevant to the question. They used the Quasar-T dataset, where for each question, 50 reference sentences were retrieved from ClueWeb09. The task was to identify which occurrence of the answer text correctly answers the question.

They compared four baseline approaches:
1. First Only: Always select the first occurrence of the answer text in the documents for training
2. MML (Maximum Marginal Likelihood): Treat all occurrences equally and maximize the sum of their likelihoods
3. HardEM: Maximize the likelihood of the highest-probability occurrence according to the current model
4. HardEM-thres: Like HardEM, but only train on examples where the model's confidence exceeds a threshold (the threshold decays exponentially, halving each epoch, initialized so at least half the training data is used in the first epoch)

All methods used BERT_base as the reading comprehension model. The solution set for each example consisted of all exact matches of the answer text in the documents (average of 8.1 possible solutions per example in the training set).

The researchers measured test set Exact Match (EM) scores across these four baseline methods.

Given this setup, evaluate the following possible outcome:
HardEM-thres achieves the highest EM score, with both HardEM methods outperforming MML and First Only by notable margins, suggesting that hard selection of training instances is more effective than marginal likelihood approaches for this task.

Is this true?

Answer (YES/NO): YES